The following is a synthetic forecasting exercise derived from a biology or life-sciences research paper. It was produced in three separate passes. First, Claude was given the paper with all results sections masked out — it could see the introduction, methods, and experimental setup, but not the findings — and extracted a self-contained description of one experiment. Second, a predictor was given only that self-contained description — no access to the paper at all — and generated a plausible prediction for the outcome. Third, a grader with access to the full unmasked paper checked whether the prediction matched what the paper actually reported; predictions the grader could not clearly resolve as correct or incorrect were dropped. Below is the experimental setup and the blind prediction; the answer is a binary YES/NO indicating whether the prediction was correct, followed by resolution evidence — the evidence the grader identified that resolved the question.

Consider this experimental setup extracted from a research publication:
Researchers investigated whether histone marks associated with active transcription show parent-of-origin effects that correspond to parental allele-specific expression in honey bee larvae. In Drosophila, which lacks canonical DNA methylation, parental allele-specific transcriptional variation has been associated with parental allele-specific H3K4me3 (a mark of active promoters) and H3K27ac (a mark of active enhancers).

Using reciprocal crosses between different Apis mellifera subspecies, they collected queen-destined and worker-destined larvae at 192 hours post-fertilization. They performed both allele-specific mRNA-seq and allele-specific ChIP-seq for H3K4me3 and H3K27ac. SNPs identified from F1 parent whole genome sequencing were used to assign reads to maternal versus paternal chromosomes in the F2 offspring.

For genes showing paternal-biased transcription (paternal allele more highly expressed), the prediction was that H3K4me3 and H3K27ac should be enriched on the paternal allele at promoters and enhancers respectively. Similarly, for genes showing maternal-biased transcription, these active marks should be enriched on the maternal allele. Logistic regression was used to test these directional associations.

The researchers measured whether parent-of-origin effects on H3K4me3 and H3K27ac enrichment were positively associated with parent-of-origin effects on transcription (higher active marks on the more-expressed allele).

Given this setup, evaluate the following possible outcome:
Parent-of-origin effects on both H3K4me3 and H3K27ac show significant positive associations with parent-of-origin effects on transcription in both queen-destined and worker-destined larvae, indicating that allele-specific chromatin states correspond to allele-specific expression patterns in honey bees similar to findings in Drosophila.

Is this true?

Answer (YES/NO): YES